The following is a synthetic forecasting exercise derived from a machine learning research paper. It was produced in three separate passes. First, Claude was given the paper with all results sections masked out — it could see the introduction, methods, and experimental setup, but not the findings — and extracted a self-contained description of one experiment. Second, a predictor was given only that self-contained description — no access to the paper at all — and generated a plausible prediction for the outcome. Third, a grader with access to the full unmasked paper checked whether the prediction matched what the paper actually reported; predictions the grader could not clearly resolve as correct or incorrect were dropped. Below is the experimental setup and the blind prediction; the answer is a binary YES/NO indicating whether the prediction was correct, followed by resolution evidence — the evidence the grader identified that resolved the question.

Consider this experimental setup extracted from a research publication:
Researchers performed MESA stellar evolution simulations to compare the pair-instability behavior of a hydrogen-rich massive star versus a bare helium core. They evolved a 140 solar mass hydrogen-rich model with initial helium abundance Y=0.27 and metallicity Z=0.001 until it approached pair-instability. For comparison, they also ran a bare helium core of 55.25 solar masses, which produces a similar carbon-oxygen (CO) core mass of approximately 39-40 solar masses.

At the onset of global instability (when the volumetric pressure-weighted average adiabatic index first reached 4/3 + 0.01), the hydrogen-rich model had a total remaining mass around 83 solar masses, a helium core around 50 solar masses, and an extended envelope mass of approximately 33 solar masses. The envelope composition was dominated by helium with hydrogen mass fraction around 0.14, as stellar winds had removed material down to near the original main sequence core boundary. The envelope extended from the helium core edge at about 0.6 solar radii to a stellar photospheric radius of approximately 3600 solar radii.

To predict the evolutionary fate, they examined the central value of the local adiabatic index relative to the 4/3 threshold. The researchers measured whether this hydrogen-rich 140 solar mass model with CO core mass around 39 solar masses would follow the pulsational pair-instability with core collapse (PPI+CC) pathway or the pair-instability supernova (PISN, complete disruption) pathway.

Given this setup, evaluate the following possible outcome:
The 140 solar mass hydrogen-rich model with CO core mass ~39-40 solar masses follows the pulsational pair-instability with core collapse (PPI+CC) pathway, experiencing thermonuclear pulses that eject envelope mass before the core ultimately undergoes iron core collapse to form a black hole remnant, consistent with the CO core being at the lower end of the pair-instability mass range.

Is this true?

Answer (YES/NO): YES